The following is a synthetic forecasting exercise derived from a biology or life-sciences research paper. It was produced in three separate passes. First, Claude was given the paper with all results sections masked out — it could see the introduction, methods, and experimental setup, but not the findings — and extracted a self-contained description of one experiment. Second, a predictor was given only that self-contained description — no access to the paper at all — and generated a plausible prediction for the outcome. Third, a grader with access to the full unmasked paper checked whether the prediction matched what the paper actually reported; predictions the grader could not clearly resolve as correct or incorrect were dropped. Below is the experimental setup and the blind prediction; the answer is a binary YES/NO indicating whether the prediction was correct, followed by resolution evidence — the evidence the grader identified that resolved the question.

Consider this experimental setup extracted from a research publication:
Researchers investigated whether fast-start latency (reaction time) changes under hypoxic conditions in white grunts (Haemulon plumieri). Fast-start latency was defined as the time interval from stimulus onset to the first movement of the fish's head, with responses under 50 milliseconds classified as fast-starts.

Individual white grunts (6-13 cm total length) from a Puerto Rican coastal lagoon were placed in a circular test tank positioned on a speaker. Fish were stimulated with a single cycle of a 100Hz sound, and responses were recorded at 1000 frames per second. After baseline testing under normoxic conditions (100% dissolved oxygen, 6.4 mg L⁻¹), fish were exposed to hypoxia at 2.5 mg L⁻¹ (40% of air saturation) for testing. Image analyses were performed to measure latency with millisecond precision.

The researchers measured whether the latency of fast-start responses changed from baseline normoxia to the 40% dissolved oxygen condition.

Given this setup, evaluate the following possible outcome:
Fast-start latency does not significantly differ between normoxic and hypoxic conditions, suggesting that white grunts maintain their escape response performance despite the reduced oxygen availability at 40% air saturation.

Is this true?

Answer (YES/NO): YES